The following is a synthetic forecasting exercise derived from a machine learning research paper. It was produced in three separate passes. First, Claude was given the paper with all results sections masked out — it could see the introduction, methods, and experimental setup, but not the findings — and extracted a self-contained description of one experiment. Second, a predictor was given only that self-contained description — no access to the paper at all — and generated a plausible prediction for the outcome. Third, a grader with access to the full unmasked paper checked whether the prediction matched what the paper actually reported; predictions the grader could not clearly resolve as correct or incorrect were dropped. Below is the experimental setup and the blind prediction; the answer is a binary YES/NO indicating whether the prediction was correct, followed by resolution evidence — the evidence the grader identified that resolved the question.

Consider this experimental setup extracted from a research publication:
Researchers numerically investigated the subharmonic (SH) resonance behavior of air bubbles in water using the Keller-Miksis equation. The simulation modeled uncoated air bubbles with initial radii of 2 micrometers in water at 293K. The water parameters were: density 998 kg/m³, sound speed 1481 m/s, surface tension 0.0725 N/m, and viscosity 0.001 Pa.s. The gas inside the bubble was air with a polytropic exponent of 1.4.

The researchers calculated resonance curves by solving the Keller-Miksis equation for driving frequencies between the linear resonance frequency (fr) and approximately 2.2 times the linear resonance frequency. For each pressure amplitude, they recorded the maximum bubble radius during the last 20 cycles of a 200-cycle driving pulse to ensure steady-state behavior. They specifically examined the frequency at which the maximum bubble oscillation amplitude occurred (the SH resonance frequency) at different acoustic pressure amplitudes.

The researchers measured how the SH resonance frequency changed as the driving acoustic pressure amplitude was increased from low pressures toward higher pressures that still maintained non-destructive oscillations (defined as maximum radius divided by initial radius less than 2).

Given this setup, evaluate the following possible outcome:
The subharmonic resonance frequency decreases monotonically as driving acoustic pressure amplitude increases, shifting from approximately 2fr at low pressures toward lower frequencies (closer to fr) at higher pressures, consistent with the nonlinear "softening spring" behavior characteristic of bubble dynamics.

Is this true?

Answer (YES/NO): YES